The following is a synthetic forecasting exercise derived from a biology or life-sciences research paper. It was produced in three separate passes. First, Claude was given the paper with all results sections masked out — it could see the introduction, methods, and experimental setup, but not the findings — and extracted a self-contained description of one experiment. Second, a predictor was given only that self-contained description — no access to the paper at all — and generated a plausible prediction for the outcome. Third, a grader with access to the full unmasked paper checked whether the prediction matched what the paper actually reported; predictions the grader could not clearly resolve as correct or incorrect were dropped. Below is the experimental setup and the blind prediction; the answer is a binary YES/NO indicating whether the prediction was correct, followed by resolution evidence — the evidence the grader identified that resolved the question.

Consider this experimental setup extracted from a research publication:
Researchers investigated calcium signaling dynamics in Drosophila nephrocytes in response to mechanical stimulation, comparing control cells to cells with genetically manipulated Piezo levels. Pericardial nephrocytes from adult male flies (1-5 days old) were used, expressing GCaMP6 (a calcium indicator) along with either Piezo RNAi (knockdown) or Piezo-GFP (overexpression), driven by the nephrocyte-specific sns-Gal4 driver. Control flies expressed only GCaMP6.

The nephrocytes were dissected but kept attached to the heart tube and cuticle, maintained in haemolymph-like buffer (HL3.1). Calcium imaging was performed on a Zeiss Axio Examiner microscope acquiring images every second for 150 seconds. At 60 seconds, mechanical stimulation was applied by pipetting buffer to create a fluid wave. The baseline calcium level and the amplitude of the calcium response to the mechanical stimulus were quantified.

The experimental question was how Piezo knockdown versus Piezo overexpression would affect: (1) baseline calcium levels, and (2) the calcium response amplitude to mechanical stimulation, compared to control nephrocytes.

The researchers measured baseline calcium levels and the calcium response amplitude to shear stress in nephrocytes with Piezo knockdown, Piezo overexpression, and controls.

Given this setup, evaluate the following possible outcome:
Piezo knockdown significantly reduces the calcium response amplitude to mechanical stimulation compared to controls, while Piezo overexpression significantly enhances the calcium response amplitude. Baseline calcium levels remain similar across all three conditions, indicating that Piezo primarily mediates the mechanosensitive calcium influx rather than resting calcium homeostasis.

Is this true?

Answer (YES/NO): NO